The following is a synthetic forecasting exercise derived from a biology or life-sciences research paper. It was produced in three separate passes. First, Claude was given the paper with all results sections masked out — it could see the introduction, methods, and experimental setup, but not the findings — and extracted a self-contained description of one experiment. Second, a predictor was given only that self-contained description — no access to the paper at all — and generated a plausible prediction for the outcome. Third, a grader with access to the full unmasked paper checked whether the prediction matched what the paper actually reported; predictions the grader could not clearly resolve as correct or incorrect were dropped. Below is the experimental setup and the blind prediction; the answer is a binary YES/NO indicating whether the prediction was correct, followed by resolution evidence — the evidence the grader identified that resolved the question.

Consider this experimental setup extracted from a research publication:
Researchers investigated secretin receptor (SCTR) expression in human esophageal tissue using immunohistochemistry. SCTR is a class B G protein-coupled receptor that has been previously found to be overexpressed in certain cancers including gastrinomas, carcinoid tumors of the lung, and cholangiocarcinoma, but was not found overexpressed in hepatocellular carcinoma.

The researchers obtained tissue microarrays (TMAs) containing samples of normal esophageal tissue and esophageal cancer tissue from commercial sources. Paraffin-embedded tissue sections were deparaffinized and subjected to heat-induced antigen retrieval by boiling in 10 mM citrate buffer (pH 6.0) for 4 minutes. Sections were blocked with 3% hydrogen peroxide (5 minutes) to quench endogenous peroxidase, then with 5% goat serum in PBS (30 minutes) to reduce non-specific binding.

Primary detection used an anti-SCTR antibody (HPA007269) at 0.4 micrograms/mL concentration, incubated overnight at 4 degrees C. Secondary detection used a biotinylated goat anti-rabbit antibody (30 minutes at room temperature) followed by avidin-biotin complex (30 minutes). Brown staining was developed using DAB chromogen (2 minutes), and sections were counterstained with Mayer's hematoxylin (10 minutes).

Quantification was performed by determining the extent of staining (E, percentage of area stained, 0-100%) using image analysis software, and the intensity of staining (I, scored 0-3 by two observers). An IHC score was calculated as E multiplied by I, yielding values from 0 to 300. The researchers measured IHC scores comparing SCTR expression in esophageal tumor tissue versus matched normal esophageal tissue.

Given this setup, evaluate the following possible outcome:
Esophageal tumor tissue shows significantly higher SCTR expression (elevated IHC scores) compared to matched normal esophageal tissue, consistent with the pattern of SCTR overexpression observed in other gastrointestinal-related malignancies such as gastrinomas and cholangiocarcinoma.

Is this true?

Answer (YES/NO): YES